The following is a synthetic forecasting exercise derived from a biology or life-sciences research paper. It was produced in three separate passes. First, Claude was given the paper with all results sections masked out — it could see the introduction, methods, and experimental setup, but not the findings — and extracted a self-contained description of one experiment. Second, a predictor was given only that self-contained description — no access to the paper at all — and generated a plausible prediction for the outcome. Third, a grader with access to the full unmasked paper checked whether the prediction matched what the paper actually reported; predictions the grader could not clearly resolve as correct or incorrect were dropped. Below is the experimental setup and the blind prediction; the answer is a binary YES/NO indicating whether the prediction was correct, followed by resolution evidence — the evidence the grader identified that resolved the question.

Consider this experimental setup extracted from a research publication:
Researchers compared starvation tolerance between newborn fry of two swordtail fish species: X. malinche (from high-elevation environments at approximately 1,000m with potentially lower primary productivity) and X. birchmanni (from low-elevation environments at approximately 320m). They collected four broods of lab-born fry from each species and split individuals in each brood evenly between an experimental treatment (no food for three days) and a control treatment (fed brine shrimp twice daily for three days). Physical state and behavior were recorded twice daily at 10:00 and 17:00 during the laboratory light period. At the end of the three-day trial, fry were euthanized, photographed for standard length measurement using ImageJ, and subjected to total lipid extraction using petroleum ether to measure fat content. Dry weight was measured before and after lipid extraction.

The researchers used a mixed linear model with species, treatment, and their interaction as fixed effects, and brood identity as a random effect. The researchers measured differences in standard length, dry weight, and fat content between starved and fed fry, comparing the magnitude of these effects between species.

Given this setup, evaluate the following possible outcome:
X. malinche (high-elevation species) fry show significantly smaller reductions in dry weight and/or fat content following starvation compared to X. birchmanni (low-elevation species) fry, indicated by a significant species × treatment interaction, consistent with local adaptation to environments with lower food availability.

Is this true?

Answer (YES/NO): YES